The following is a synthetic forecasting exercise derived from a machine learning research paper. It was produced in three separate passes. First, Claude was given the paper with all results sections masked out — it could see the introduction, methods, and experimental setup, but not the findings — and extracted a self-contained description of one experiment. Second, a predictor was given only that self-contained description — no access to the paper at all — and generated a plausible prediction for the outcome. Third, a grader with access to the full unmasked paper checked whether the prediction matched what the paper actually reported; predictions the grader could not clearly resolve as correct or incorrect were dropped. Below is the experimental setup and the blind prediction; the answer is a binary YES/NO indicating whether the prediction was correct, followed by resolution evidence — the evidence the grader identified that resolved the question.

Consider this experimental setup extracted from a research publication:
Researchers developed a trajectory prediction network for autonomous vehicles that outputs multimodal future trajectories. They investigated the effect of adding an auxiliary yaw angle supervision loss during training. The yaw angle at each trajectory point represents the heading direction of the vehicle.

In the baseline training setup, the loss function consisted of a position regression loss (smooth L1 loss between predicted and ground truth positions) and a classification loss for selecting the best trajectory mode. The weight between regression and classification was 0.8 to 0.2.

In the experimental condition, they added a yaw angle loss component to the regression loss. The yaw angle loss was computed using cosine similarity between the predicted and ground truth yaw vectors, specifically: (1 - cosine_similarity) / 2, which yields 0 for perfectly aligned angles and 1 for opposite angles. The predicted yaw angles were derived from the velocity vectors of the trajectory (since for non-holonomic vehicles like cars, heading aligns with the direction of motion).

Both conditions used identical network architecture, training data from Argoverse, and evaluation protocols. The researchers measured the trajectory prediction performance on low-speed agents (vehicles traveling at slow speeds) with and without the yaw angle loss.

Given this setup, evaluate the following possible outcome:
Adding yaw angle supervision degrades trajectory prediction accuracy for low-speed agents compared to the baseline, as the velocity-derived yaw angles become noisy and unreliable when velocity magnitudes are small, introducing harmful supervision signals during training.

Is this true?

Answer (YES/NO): NO